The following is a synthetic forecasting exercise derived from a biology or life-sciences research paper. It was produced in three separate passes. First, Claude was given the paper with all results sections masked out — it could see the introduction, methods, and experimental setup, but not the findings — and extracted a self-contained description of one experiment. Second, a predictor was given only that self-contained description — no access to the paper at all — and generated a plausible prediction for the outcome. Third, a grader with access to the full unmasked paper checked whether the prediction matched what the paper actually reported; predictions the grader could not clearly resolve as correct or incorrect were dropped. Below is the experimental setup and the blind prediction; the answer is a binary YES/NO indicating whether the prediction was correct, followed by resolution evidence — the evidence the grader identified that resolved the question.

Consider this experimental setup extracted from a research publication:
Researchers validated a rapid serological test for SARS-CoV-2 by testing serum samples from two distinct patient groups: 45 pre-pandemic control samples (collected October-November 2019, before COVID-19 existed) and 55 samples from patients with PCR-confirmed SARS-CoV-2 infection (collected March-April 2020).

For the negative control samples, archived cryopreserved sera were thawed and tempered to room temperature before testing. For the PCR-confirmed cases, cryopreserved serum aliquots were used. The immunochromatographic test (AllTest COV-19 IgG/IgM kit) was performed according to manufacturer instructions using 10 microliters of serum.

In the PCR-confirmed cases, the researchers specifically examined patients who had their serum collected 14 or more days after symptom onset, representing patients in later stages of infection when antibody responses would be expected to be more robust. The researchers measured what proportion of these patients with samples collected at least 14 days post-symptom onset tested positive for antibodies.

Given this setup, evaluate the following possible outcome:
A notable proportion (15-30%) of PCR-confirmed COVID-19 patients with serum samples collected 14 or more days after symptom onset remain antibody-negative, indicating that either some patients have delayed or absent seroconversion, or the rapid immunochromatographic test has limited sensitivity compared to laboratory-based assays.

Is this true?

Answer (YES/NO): YES